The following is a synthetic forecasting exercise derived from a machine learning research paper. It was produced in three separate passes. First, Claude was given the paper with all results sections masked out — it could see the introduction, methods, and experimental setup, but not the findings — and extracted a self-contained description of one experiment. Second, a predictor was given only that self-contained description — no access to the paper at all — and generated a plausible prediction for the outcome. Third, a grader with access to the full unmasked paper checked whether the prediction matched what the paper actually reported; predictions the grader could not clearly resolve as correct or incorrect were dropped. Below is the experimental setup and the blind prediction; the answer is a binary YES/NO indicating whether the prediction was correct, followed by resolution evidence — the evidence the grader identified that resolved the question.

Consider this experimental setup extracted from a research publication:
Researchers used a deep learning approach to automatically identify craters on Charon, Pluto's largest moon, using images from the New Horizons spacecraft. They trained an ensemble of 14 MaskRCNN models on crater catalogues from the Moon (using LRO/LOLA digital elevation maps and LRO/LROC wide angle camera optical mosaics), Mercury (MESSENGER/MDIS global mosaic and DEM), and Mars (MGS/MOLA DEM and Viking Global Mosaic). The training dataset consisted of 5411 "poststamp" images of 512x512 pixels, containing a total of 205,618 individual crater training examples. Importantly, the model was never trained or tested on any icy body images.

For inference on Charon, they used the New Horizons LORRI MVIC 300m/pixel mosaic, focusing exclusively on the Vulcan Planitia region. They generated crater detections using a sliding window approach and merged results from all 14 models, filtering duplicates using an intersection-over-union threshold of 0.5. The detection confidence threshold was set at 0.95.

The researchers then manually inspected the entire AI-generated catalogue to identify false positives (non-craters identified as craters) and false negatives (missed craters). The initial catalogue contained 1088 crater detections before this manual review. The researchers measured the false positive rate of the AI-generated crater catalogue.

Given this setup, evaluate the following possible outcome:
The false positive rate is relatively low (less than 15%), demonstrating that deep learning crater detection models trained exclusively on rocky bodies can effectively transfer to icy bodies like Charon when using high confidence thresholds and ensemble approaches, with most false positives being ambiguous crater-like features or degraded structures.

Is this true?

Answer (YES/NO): YES